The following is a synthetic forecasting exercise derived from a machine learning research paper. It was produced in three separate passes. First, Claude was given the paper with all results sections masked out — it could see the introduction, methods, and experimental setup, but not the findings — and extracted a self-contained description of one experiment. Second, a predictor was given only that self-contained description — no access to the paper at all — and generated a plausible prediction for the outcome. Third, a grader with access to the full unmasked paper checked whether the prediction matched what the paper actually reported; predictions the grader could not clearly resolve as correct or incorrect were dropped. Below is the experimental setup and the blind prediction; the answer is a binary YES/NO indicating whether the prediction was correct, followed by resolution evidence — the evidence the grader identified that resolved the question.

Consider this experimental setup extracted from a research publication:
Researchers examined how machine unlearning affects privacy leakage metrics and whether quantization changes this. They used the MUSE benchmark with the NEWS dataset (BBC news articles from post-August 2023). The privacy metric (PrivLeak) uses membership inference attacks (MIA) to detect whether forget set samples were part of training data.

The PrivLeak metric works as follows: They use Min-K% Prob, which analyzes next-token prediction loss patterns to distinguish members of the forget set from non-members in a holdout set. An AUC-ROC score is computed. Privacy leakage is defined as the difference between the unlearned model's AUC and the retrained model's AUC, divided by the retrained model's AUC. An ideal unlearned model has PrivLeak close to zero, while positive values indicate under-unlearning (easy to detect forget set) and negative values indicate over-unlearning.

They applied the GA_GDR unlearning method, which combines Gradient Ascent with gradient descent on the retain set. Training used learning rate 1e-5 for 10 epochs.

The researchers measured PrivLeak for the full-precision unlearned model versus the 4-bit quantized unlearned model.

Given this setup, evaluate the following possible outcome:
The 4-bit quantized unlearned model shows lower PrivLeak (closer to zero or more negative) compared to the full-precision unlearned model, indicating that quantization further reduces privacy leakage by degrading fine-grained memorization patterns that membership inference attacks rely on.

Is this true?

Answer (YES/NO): NO